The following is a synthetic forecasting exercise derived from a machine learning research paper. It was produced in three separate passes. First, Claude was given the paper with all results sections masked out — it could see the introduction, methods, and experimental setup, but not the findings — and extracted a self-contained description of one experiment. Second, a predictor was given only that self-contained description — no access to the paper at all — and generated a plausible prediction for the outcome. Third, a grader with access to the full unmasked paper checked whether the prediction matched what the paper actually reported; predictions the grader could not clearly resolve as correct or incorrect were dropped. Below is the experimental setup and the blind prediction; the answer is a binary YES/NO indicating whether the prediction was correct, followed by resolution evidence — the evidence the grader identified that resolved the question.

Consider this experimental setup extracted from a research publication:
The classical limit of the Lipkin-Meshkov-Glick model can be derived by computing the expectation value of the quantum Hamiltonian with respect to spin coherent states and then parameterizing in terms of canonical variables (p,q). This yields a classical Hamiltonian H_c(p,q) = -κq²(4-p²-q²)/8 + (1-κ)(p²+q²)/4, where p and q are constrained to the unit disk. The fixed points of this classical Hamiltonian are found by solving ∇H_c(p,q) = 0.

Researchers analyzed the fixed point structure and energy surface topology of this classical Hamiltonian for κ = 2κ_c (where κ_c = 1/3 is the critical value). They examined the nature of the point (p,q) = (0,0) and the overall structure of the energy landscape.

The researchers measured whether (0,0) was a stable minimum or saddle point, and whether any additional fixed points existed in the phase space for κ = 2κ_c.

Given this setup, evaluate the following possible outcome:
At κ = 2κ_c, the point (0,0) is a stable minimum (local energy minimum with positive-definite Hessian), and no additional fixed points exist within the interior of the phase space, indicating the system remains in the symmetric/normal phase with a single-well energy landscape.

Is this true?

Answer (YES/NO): NO